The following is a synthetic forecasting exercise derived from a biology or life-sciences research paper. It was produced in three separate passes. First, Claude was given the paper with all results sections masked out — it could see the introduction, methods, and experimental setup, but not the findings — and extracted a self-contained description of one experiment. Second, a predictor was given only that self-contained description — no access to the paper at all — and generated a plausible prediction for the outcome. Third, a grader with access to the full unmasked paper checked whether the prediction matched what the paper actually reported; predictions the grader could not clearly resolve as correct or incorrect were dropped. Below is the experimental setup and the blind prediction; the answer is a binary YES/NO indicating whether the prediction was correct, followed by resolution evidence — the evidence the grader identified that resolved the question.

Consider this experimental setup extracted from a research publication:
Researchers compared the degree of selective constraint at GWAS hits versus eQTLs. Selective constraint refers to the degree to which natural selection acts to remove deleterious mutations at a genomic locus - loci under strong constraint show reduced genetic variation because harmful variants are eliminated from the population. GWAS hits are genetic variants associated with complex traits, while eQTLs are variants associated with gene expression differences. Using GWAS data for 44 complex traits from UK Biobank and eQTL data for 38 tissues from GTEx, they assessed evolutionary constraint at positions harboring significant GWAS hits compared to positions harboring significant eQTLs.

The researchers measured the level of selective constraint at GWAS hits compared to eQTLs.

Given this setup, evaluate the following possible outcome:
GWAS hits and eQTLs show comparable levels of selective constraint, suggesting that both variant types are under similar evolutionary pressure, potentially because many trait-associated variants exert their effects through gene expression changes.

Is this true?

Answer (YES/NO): NO